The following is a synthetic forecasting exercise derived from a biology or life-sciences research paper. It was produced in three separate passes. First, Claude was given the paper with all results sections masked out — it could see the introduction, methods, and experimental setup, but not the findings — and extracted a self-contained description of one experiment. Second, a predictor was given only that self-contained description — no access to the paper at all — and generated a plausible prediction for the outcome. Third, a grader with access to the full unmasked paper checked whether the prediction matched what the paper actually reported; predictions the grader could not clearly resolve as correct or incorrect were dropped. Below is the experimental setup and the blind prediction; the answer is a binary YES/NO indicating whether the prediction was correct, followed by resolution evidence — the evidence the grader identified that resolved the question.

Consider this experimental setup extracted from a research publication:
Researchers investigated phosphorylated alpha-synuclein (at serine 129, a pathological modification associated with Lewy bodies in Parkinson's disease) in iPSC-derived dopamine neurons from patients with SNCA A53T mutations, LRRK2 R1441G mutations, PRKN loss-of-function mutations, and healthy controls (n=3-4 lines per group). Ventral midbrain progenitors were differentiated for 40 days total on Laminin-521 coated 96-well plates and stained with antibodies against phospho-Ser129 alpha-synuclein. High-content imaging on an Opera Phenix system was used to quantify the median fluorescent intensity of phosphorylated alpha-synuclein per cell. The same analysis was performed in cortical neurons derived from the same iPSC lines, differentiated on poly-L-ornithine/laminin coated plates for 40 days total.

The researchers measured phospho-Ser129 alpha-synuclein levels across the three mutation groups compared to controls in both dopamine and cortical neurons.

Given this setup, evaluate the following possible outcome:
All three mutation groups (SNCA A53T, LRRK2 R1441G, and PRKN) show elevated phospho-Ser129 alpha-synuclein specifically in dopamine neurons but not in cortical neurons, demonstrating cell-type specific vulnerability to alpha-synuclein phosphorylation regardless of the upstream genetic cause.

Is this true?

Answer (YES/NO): NO